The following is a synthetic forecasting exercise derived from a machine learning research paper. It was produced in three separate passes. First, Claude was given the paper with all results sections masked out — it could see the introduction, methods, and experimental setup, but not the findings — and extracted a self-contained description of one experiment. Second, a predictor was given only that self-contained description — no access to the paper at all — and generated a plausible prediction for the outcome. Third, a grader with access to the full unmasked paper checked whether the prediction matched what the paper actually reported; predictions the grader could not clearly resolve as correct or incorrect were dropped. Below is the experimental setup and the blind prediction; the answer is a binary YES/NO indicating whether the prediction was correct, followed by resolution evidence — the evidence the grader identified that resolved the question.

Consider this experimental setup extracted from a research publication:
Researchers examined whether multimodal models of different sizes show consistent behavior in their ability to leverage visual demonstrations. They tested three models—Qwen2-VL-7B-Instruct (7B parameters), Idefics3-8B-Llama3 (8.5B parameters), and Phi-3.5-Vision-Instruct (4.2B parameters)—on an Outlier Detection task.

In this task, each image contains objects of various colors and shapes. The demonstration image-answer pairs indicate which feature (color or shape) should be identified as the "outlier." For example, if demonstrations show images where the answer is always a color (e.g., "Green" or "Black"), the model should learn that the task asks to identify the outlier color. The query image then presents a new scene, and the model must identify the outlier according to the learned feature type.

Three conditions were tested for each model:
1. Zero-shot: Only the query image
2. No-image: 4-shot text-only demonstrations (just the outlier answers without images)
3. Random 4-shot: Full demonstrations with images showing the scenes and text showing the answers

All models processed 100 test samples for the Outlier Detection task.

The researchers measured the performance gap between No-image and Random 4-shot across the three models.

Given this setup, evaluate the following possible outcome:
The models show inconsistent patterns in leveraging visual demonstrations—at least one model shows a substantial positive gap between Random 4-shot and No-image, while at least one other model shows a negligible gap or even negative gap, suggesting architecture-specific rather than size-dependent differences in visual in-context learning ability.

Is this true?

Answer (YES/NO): NO